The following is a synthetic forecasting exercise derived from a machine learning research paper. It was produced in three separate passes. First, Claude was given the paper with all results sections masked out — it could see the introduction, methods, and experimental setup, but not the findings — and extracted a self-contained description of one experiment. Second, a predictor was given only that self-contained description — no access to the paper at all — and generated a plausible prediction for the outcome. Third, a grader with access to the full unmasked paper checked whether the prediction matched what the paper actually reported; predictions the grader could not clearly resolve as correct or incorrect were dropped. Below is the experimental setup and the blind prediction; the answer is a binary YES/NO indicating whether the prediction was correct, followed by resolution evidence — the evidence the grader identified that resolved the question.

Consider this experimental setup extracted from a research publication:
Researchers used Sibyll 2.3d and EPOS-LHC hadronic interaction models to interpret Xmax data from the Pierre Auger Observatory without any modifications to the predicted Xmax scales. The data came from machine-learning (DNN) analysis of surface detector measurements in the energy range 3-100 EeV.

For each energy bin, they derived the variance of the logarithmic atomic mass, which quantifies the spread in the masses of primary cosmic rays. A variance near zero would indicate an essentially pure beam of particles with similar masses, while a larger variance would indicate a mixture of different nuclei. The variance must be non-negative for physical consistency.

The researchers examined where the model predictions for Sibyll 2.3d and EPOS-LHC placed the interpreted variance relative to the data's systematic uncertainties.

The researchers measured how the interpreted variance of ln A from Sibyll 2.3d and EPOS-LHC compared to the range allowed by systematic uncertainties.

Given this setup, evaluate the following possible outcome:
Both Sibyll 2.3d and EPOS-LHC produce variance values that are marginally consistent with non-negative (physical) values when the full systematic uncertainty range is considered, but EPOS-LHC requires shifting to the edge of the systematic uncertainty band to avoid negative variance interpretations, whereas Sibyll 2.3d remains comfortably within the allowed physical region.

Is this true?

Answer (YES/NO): NO